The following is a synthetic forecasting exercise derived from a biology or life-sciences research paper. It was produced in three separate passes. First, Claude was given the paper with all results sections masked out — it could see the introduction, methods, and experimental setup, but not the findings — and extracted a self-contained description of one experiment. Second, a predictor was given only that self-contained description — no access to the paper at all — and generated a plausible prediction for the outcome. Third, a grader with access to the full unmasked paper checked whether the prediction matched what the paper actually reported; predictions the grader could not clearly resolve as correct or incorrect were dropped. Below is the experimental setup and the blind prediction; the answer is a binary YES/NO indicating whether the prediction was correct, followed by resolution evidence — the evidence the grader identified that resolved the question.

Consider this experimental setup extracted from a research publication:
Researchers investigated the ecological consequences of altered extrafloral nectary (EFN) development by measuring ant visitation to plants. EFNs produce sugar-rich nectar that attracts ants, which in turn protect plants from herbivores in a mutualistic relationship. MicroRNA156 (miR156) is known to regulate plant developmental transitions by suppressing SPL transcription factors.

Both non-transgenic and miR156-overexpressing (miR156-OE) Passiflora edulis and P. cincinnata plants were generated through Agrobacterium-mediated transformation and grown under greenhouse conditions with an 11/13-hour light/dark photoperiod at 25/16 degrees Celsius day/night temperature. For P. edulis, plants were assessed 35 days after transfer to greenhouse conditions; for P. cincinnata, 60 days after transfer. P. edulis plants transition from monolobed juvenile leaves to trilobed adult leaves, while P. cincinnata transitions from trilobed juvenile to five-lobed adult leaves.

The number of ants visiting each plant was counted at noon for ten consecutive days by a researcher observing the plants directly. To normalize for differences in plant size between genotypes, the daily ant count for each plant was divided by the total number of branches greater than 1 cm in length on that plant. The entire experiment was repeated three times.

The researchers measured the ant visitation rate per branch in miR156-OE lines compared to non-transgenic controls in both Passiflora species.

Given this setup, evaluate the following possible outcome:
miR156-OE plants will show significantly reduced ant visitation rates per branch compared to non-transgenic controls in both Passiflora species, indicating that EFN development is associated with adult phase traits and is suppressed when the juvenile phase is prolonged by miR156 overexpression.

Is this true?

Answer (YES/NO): YES